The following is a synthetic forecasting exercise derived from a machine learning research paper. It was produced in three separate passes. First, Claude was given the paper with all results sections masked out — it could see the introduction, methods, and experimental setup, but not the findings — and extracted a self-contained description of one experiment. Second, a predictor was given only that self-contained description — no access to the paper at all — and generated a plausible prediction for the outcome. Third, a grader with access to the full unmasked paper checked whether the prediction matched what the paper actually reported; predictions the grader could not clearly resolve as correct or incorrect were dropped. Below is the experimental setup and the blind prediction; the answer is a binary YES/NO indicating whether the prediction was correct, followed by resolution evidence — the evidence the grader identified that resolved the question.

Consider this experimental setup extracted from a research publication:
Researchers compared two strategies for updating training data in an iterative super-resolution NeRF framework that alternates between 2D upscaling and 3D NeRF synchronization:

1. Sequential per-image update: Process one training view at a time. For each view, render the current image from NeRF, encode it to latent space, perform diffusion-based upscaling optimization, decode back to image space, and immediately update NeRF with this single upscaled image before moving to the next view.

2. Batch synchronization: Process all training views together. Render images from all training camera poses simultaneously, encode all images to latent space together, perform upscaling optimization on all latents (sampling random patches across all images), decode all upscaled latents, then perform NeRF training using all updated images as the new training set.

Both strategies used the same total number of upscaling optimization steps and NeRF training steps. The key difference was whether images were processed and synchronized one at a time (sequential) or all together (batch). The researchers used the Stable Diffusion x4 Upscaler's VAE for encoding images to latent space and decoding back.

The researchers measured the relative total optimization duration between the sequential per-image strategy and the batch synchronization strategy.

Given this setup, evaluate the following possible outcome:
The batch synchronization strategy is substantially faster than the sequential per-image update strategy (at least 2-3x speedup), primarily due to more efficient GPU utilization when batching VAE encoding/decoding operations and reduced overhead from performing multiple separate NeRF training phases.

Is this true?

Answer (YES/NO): YES